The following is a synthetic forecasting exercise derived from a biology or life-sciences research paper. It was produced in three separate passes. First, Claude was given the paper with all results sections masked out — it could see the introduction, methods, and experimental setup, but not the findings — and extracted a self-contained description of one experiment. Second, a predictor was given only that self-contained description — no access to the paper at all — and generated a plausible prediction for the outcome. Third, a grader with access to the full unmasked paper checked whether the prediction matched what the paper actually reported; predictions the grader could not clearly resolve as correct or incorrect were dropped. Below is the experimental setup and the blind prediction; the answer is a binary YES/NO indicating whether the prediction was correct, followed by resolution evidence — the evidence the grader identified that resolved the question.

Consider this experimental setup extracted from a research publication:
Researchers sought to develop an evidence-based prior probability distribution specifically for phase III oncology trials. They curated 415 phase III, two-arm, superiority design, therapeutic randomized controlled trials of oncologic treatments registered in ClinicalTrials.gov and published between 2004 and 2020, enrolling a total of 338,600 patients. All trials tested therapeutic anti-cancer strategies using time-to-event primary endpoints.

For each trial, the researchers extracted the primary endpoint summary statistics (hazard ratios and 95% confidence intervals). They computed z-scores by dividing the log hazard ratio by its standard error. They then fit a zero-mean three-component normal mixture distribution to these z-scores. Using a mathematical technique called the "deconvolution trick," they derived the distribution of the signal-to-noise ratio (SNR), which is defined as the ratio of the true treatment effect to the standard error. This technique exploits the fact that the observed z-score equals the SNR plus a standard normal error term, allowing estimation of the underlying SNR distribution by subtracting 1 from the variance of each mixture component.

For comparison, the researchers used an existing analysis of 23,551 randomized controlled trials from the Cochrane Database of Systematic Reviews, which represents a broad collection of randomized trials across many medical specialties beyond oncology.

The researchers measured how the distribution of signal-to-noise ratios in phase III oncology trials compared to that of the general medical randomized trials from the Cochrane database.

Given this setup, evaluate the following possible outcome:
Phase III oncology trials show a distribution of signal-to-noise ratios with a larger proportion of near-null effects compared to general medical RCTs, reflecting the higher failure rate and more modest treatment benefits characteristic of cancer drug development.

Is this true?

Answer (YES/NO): NO